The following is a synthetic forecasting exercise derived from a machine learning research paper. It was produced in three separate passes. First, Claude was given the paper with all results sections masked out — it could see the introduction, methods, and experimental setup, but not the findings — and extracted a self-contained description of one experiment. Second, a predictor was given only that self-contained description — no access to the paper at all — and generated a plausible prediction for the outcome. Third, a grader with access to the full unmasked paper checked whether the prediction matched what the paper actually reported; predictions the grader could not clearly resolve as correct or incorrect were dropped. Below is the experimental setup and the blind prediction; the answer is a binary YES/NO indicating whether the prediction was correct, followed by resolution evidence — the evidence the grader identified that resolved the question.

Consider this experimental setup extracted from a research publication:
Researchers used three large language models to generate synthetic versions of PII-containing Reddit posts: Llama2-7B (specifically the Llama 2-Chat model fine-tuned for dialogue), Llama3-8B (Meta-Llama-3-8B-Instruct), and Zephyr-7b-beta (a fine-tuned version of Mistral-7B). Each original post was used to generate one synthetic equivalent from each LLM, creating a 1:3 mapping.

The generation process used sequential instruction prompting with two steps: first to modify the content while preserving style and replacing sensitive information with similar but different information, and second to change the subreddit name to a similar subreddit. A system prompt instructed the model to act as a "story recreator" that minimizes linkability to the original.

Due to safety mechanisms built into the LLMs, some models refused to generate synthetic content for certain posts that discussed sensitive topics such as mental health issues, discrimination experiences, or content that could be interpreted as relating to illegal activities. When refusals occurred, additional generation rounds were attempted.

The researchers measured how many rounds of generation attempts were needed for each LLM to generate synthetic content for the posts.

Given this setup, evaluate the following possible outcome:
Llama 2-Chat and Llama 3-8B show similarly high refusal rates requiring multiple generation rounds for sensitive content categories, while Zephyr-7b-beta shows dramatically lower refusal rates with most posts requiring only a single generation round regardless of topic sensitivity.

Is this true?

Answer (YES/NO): YES